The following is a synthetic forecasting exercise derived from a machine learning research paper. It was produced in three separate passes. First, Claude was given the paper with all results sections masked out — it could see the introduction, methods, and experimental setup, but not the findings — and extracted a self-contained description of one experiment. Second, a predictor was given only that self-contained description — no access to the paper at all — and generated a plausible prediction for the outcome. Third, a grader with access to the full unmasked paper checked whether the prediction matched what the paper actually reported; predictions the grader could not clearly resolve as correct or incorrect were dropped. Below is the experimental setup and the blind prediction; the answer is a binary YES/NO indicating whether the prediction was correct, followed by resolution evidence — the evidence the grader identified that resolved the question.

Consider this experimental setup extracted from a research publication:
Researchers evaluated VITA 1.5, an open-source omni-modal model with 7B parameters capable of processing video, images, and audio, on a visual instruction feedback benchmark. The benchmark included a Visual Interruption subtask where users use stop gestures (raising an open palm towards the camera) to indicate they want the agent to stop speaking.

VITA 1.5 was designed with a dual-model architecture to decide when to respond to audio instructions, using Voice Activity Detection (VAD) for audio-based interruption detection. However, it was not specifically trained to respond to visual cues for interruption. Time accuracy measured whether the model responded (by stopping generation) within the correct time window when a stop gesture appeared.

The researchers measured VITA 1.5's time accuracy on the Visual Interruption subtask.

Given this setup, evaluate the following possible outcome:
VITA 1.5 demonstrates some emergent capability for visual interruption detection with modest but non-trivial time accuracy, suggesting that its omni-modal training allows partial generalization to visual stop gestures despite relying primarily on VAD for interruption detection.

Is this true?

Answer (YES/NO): YES